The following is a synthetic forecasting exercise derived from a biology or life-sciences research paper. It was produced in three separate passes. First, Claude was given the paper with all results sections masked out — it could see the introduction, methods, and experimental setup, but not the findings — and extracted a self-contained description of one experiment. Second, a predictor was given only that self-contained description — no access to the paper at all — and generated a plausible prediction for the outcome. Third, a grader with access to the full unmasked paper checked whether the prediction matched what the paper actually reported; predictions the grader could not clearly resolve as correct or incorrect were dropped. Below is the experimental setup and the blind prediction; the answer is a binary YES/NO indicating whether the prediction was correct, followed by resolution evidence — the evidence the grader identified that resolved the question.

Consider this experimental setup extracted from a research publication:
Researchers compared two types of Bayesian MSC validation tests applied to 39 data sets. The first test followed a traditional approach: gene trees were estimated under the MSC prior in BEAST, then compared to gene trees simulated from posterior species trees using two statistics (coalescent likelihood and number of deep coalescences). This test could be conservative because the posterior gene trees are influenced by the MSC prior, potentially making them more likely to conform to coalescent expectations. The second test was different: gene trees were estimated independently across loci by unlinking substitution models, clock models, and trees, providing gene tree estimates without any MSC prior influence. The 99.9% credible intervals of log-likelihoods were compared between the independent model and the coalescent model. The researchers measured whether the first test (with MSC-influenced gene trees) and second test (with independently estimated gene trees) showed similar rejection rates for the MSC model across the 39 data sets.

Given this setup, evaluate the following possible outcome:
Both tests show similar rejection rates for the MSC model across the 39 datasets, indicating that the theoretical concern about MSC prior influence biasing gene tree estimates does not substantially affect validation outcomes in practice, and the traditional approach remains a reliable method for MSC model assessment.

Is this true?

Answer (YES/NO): NO